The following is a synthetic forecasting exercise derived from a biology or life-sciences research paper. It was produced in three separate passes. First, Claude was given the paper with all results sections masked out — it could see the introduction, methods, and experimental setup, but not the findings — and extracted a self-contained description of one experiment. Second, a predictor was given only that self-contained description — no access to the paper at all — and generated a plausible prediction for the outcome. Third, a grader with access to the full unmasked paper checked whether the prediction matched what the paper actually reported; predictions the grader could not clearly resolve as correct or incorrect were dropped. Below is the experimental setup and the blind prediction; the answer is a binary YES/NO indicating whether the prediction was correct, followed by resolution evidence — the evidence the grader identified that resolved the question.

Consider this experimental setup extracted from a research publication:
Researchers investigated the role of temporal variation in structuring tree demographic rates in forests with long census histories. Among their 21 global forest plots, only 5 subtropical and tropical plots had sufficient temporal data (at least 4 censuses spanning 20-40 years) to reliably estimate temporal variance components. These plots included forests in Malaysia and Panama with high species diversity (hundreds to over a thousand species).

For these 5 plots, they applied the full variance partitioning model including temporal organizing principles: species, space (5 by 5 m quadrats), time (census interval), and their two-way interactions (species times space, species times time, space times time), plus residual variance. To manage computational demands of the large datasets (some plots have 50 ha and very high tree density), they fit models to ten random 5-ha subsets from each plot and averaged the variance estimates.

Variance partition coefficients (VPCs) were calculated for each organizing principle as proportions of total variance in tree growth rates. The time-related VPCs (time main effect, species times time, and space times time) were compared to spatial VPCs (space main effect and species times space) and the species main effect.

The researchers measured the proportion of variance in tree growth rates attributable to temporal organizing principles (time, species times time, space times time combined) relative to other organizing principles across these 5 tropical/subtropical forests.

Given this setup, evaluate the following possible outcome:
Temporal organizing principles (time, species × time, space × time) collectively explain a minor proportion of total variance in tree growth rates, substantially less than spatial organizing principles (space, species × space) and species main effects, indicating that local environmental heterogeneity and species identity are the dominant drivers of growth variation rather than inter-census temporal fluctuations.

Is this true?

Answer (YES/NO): YES